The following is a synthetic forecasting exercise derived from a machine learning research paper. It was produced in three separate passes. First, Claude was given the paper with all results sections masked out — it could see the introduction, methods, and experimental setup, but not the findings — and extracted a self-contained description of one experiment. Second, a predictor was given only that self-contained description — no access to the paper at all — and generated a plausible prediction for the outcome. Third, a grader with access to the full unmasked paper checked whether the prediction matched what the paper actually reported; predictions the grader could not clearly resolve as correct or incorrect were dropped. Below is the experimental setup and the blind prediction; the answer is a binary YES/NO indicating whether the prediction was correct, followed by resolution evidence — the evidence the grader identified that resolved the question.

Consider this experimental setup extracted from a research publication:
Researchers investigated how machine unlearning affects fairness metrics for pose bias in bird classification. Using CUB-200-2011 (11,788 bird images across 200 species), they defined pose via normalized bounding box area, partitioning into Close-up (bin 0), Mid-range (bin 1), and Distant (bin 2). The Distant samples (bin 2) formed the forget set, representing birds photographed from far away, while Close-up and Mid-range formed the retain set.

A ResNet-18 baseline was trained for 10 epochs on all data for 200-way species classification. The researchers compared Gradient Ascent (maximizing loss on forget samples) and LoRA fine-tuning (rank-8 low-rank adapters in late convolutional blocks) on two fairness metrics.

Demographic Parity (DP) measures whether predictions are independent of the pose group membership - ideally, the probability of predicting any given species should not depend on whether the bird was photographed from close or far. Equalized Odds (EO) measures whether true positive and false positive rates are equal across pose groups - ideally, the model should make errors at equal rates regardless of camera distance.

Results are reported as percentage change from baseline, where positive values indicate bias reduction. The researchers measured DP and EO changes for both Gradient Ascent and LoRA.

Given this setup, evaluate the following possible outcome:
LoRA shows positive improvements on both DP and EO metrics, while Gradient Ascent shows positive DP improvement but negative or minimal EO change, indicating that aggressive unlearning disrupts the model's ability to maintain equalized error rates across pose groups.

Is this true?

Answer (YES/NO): NO